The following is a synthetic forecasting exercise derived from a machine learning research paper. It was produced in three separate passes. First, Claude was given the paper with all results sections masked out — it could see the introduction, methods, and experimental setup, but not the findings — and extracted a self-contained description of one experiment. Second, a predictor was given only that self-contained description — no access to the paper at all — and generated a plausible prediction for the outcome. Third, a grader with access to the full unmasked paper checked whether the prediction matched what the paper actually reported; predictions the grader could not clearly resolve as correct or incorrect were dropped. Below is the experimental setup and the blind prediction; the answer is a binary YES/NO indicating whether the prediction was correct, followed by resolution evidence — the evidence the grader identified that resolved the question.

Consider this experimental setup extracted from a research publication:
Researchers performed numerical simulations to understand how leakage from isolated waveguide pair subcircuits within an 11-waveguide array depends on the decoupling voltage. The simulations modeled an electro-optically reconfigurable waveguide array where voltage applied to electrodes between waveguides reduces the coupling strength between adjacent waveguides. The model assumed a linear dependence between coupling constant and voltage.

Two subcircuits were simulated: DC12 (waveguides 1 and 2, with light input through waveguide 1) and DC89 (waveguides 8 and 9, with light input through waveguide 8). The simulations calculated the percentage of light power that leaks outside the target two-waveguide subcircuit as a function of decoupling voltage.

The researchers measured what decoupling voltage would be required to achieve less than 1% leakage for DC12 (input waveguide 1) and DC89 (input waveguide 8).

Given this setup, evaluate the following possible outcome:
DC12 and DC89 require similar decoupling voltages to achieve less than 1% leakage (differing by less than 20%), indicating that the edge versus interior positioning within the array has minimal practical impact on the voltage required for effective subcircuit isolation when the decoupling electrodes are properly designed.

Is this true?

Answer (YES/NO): NO